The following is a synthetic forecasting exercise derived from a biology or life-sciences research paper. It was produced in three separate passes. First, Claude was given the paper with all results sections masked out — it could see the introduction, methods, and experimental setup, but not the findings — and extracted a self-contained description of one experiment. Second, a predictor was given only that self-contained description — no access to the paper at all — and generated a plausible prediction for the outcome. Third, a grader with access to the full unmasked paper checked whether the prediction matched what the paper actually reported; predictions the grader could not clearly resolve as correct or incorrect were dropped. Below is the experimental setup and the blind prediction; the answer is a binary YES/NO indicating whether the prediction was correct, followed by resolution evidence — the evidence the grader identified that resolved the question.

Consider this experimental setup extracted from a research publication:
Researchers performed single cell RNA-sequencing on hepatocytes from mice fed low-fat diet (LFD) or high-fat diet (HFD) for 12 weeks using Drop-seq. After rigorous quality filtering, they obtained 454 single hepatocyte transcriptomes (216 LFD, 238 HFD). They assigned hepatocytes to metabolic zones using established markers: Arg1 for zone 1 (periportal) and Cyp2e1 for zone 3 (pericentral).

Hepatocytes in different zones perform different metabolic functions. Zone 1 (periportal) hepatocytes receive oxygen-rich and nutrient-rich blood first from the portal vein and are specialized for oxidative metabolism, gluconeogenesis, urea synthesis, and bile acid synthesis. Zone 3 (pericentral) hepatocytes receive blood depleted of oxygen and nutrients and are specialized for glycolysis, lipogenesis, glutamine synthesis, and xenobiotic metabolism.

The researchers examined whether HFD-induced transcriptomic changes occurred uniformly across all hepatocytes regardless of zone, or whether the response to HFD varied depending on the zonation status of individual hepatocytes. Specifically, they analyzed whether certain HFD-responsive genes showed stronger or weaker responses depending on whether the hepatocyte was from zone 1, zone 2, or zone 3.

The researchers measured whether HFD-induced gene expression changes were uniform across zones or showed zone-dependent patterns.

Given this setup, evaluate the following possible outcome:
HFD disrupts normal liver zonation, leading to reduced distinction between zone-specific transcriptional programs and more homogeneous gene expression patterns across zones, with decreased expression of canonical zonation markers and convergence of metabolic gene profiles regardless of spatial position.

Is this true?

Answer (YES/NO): NO